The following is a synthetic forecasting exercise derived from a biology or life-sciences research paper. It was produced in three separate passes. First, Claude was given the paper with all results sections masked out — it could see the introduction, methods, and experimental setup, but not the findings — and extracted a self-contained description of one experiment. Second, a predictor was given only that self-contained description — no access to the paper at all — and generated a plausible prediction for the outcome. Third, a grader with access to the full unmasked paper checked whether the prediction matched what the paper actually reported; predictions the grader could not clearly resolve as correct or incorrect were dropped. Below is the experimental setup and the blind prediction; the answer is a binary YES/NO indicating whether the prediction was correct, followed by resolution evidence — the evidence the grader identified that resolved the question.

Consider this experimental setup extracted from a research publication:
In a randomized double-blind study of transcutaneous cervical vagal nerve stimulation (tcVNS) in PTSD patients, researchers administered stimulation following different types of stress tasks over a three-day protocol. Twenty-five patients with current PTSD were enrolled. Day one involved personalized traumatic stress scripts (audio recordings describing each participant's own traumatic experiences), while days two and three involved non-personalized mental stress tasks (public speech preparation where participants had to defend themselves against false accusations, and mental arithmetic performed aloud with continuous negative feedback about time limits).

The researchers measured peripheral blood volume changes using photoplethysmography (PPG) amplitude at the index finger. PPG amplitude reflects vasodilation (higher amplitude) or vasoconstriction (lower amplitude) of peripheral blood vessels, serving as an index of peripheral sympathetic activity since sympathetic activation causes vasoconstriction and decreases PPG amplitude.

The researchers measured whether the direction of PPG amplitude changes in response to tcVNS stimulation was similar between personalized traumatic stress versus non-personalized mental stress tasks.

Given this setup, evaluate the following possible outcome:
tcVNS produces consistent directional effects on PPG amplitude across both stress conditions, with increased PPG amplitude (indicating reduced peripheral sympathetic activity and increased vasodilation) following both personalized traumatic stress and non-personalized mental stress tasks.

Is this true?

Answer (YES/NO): YES